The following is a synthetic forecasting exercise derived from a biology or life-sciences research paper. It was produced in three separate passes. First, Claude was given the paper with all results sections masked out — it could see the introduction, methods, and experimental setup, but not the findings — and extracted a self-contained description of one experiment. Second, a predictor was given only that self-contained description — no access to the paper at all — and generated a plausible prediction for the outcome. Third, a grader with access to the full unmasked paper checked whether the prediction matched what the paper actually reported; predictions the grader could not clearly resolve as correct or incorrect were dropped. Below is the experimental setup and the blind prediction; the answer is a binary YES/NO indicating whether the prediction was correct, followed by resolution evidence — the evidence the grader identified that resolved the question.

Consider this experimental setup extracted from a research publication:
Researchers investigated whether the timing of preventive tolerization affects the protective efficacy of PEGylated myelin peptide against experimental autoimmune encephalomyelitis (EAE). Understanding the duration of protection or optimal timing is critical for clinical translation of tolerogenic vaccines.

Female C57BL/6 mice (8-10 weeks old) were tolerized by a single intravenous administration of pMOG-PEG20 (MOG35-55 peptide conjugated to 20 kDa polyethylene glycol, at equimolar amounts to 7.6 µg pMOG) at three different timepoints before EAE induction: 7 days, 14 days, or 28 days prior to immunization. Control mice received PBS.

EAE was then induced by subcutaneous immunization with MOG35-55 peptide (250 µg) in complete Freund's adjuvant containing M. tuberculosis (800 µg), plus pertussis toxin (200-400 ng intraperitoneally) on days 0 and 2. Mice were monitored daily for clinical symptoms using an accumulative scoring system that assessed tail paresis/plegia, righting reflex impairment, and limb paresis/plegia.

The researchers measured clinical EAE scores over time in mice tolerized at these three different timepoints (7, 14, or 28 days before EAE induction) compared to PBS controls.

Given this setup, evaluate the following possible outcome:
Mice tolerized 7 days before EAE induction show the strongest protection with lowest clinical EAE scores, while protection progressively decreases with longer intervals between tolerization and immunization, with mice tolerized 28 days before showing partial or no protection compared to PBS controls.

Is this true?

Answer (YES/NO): NO